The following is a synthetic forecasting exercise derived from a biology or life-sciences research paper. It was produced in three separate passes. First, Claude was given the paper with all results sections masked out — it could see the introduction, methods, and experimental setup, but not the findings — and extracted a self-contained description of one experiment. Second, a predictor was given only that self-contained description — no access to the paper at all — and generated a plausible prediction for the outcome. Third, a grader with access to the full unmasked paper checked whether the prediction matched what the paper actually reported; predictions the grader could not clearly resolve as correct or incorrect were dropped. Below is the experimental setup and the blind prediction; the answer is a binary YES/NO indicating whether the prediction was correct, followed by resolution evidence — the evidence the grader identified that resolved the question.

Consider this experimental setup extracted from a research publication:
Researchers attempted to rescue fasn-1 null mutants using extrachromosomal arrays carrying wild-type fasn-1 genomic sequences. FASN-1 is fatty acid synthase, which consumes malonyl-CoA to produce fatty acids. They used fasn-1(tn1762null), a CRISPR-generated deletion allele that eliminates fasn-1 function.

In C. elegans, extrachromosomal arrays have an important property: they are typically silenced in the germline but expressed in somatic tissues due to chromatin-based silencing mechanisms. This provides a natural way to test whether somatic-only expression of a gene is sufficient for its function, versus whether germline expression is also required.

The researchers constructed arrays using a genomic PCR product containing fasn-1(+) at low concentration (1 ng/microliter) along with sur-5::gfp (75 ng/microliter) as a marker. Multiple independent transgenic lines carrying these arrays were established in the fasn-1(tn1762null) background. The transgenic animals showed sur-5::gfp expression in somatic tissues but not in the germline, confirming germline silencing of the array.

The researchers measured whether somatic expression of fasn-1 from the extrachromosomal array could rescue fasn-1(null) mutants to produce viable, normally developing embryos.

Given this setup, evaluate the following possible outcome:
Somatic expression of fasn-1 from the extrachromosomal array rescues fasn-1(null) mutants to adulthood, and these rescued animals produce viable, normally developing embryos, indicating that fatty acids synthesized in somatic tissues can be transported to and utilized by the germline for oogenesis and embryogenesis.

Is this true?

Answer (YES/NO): NO